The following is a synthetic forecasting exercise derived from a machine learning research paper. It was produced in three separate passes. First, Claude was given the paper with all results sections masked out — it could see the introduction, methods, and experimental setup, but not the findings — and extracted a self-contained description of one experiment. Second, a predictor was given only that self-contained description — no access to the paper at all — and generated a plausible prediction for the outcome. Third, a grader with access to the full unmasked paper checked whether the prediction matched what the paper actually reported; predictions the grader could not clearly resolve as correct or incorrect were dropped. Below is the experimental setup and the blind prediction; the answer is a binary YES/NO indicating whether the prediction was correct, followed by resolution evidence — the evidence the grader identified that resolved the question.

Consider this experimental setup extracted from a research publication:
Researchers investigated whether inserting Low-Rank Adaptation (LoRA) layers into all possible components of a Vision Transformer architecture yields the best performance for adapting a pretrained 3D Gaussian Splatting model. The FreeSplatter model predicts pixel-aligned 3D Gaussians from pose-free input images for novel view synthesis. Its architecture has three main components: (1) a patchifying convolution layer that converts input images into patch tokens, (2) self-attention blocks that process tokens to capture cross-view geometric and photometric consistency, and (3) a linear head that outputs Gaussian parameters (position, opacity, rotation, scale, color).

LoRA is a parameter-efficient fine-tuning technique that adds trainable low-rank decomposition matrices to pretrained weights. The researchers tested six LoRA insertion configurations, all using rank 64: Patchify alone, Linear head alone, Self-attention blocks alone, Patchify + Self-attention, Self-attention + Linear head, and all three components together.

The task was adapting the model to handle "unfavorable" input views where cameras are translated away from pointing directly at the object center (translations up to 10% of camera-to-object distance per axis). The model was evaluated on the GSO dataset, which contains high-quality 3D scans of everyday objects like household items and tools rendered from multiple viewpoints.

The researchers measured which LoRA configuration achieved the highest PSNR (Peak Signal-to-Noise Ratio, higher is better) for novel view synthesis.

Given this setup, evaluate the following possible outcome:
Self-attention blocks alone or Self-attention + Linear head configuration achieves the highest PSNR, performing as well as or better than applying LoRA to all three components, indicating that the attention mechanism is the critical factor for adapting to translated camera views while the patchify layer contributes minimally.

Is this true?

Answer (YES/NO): NO